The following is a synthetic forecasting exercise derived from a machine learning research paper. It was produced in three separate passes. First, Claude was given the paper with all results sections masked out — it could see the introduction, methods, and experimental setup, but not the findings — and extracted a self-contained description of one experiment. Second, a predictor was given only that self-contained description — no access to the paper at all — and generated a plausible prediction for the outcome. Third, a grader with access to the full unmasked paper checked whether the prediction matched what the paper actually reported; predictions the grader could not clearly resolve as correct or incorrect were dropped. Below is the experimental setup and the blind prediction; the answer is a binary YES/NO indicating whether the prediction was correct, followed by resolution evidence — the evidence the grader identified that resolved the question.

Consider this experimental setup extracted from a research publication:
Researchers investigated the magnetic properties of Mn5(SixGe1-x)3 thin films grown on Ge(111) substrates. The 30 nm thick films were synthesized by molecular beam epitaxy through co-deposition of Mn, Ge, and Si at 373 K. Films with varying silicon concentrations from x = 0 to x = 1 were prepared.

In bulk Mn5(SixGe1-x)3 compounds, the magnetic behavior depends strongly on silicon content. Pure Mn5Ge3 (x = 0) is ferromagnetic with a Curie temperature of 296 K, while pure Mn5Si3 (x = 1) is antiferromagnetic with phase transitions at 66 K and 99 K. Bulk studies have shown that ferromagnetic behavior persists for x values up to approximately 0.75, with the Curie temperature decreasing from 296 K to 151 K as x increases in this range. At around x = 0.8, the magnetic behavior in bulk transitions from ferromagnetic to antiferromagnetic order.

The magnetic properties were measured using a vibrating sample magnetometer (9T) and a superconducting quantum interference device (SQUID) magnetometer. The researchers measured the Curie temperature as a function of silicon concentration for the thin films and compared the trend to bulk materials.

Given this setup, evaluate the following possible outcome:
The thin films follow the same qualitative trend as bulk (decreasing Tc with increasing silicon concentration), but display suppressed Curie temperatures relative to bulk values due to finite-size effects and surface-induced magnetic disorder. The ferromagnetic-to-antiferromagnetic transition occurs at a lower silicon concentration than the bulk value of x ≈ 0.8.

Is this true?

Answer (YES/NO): NO